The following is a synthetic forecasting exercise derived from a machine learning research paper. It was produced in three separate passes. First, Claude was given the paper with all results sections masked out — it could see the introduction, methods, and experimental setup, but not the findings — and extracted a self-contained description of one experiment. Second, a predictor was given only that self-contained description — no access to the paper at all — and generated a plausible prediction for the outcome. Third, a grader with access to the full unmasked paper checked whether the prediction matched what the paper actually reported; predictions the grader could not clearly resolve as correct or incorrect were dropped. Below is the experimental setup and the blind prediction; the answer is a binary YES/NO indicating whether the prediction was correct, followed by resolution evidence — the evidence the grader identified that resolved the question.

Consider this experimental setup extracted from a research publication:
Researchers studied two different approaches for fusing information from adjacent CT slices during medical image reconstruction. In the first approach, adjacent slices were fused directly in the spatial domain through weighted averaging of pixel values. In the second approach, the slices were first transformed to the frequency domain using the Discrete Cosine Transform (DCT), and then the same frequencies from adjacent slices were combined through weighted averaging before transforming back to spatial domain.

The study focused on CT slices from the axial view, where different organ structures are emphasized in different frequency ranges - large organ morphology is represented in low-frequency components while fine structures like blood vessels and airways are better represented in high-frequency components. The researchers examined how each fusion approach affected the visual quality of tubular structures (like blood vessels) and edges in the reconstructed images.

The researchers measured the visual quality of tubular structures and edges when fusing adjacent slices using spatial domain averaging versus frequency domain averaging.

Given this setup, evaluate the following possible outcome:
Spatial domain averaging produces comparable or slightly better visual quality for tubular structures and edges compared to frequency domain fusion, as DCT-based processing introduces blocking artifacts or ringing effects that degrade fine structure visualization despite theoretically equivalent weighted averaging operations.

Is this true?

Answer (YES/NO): NO